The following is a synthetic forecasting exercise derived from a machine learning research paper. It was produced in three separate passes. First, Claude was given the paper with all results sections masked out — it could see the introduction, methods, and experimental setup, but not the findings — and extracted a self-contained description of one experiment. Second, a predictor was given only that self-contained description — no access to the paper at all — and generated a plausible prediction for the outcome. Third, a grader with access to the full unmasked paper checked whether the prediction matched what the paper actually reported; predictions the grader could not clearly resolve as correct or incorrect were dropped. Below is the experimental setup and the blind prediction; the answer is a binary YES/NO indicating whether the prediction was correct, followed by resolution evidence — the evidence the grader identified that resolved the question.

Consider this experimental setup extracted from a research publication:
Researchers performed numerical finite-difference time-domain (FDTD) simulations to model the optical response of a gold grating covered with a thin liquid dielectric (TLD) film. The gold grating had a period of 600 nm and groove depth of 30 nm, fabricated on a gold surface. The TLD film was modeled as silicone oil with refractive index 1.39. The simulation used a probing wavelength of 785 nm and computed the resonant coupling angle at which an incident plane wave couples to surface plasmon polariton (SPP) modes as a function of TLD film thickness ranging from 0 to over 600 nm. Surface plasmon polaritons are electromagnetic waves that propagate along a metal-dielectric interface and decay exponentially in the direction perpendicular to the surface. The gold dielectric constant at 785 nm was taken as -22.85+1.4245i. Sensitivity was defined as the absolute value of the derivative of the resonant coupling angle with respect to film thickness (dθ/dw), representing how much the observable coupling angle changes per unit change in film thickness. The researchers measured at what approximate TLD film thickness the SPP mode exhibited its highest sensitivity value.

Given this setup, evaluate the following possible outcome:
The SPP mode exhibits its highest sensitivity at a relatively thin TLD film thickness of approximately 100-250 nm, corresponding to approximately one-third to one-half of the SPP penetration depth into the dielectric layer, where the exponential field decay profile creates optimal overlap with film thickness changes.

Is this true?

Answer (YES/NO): YES